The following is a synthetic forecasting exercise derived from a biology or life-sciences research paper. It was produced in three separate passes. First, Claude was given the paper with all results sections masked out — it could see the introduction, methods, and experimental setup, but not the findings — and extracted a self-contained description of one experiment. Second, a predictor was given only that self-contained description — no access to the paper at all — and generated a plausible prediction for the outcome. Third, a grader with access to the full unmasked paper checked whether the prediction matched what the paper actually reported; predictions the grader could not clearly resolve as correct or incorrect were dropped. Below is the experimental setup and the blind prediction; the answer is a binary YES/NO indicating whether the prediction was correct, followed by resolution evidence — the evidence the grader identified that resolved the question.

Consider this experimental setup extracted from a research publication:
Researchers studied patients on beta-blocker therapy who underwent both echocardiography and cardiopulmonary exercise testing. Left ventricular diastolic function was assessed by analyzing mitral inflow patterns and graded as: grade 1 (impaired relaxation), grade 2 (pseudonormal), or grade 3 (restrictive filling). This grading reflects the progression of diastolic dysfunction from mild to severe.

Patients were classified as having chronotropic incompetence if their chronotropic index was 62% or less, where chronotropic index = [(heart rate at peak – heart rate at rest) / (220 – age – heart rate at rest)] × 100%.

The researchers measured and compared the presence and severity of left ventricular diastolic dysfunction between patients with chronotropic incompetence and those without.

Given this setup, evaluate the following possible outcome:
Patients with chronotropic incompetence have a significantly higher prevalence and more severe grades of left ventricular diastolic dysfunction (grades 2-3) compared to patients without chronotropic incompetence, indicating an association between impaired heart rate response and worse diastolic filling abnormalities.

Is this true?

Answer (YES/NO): NO